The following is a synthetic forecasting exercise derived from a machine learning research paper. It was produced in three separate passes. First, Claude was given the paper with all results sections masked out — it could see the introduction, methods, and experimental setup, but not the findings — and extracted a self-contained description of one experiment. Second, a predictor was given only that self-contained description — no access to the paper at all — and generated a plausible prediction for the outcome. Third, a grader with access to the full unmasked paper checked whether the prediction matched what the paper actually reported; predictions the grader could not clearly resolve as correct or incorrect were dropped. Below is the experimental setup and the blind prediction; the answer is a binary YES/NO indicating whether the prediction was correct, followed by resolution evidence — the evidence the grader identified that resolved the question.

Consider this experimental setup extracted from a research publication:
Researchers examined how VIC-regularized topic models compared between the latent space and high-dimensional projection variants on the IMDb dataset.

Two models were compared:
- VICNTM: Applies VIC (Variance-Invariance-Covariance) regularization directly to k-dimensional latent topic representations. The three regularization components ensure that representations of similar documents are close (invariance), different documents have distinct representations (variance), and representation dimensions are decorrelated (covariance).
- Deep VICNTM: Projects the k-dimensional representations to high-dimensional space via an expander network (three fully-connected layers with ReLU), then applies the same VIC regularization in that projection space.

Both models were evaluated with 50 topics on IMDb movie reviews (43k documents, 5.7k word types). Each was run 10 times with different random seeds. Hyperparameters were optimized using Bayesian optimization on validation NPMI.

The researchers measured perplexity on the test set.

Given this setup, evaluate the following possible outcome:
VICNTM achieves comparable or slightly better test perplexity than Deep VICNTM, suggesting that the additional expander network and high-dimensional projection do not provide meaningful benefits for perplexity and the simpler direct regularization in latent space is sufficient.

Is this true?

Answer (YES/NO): YES